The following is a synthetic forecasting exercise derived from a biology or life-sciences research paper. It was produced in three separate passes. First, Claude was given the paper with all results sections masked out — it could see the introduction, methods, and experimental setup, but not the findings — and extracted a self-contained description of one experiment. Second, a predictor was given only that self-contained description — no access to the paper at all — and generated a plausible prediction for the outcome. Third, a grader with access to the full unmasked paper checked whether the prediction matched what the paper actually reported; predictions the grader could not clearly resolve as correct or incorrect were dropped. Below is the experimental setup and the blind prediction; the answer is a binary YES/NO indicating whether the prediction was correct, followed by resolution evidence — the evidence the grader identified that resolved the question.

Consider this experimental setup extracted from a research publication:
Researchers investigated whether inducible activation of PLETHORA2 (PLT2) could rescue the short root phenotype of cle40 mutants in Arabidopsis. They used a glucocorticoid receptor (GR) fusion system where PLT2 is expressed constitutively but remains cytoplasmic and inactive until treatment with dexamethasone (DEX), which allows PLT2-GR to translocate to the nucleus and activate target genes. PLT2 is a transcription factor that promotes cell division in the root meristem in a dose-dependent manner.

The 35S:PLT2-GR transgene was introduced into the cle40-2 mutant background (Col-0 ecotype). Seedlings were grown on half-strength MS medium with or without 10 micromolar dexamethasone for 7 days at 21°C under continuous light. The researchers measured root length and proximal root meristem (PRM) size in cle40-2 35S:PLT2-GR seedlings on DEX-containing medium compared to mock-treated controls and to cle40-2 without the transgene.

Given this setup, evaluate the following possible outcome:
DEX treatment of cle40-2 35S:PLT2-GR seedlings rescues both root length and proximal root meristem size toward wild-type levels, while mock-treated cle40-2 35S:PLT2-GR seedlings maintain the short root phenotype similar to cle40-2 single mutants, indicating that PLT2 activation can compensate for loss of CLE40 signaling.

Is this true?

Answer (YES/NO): NO